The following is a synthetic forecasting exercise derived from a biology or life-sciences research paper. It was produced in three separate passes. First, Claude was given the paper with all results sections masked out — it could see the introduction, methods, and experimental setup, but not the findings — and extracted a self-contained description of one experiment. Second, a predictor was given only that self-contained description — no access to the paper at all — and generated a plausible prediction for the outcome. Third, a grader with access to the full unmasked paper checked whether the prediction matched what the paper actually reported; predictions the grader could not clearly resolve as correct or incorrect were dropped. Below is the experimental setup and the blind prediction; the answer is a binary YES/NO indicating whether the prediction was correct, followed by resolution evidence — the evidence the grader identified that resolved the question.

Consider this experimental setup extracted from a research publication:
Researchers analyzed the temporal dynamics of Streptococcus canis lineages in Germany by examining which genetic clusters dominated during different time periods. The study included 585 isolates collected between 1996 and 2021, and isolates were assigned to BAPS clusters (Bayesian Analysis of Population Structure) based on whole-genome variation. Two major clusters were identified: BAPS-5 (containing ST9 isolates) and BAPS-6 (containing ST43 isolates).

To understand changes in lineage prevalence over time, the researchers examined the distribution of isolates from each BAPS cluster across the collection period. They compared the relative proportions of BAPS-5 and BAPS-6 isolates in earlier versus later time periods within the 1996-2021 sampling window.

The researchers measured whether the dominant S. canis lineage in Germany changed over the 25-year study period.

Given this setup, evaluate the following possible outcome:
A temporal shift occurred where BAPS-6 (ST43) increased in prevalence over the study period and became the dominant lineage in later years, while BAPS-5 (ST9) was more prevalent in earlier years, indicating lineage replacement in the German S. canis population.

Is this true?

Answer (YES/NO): YES